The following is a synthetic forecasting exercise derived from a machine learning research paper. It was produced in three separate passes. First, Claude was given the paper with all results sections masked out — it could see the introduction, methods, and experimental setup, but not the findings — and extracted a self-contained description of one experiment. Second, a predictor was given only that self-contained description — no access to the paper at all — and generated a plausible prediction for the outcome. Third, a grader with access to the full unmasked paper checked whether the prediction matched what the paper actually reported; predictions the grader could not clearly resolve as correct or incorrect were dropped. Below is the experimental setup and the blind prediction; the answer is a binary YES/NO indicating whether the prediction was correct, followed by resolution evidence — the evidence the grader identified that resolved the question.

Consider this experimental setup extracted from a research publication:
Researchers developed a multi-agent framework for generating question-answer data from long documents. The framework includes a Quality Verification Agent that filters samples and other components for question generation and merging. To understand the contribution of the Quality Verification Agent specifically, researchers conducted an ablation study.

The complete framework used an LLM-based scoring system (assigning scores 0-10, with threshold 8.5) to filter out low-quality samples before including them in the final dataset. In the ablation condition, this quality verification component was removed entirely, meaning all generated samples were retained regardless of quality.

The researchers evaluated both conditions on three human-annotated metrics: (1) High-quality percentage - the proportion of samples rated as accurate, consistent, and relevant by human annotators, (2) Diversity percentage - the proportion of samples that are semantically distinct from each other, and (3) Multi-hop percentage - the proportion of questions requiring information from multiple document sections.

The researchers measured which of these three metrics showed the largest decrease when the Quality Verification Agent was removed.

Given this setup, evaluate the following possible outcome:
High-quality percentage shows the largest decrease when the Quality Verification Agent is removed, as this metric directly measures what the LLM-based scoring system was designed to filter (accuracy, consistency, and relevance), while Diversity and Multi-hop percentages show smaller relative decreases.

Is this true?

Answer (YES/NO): YES